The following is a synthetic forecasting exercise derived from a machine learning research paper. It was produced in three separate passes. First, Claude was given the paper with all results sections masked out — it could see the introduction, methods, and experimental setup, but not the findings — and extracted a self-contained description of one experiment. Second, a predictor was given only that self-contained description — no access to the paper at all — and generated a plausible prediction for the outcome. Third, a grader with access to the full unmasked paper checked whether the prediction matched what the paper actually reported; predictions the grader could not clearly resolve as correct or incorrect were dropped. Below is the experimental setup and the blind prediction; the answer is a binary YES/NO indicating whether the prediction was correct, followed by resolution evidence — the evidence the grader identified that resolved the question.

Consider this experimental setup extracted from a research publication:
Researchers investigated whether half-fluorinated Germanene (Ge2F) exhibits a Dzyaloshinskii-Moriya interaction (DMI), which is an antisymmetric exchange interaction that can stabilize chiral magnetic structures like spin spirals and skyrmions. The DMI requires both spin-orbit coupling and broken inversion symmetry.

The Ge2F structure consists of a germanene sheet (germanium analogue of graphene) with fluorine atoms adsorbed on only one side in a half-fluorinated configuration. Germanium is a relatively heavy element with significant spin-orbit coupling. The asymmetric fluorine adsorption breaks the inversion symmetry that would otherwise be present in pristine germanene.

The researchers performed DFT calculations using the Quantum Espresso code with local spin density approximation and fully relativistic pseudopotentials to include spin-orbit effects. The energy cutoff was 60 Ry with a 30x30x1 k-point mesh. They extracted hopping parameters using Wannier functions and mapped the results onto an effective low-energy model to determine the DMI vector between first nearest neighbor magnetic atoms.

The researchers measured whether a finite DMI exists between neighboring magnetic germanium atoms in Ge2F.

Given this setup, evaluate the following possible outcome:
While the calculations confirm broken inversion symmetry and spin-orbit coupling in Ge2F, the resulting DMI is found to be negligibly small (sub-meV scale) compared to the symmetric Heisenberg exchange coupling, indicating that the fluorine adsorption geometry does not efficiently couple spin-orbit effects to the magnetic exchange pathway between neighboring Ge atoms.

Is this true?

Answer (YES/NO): NO